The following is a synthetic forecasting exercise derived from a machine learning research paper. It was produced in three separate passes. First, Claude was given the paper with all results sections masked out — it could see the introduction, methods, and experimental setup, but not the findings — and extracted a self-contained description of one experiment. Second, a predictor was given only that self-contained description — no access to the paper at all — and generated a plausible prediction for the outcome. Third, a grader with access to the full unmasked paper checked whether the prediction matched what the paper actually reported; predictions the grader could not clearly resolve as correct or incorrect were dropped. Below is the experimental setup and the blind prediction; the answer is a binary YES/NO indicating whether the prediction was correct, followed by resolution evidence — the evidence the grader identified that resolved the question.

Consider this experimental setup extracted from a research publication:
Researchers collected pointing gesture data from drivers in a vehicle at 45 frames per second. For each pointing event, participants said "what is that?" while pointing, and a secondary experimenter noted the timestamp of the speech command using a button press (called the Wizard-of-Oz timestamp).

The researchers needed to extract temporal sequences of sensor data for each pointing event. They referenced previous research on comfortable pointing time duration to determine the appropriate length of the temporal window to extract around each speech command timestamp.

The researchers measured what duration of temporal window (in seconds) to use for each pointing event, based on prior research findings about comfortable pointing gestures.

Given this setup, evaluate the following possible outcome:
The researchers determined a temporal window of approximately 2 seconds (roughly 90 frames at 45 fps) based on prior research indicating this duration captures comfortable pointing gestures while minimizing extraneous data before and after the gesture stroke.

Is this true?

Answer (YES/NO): NO